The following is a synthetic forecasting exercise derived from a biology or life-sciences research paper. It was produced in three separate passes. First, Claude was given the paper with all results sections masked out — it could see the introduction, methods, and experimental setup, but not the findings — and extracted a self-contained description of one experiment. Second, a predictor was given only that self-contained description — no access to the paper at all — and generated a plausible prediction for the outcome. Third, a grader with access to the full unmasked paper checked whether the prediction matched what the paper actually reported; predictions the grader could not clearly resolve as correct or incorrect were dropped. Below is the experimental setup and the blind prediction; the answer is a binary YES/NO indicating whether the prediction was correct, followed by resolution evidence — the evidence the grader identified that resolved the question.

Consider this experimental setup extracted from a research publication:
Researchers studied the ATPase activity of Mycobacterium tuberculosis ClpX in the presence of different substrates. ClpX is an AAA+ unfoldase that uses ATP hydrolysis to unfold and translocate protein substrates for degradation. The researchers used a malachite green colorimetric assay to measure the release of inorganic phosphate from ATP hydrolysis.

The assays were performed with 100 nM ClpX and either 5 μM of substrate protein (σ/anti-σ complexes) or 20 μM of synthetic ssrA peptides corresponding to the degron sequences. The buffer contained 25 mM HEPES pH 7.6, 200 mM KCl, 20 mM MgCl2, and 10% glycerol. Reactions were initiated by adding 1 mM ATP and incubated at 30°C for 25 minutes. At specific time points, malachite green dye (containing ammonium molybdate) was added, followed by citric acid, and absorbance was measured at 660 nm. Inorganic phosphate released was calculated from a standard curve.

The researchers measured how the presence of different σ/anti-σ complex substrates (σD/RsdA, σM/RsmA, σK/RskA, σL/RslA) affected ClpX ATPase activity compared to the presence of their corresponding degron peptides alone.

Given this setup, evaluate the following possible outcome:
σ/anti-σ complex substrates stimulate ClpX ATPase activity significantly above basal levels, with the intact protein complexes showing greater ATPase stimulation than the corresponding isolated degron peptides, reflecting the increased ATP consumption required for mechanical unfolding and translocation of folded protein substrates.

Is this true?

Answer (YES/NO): YES